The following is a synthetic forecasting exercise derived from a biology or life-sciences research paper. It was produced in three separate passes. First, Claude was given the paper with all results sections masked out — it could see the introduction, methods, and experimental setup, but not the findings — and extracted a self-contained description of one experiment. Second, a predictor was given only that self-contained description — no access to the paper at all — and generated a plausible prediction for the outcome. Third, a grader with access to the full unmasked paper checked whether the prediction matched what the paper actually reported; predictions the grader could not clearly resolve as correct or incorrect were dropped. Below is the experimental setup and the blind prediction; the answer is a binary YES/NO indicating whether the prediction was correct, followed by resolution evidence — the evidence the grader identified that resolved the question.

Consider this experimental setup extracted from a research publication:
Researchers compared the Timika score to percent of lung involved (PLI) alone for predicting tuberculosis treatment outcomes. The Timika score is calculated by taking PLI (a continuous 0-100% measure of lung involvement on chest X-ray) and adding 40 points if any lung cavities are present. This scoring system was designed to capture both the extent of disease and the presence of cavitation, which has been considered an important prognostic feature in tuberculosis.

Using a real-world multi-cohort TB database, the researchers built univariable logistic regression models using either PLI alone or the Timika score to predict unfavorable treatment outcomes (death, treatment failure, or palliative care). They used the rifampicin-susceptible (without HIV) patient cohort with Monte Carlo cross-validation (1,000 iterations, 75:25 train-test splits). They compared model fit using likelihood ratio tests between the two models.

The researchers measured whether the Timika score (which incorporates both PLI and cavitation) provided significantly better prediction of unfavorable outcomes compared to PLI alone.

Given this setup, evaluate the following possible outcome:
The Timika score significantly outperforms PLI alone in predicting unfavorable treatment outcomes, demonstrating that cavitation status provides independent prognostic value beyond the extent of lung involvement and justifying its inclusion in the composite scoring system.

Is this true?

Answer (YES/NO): NO